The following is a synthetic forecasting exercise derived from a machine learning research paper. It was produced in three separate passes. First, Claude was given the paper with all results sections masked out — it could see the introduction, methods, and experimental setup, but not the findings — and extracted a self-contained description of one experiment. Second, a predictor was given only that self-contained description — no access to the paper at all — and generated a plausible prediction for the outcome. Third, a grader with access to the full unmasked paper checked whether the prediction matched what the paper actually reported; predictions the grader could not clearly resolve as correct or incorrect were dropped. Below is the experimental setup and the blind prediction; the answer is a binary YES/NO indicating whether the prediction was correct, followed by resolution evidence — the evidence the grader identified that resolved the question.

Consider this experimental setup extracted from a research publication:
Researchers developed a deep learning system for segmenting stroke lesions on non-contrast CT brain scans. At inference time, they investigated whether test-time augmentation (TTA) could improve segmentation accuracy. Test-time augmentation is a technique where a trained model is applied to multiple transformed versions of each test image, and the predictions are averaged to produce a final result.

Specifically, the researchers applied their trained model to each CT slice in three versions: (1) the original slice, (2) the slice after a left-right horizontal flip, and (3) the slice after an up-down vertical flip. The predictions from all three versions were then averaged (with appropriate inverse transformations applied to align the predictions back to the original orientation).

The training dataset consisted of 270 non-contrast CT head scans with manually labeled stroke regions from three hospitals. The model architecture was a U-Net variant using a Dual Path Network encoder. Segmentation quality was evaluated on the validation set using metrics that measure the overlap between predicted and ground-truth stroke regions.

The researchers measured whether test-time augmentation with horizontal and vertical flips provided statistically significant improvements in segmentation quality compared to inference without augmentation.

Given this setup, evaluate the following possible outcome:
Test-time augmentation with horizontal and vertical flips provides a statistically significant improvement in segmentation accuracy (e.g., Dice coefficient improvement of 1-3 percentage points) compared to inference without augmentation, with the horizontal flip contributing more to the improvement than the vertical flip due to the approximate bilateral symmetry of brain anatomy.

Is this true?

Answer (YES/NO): NO